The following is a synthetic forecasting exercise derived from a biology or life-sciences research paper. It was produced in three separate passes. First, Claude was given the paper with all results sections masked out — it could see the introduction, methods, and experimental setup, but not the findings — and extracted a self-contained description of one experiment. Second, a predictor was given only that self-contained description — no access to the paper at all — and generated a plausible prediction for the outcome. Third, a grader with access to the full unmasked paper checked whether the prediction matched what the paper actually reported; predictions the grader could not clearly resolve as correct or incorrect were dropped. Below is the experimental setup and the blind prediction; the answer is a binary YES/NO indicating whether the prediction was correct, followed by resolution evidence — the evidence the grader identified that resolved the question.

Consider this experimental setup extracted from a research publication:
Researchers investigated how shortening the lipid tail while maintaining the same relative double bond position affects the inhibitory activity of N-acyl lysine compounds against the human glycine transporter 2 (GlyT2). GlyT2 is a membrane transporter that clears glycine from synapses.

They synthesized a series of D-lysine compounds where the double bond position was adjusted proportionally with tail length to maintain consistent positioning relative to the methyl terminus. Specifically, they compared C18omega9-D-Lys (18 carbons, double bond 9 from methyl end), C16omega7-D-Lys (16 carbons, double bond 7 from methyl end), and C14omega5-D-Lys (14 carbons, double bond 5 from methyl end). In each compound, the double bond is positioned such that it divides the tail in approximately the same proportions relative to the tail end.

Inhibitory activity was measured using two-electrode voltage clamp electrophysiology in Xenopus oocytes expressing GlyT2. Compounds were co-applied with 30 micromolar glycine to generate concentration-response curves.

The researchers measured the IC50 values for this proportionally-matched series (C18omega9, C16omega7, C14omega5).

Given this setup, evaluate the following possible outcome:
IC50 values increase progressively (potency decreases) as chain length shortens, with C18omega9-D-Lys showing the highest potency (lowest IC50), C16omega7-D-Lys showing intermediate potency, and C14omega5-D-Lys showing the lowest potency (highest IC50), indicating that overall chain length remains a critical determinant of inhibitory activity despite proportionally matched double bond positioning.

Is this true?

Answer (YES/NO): YES